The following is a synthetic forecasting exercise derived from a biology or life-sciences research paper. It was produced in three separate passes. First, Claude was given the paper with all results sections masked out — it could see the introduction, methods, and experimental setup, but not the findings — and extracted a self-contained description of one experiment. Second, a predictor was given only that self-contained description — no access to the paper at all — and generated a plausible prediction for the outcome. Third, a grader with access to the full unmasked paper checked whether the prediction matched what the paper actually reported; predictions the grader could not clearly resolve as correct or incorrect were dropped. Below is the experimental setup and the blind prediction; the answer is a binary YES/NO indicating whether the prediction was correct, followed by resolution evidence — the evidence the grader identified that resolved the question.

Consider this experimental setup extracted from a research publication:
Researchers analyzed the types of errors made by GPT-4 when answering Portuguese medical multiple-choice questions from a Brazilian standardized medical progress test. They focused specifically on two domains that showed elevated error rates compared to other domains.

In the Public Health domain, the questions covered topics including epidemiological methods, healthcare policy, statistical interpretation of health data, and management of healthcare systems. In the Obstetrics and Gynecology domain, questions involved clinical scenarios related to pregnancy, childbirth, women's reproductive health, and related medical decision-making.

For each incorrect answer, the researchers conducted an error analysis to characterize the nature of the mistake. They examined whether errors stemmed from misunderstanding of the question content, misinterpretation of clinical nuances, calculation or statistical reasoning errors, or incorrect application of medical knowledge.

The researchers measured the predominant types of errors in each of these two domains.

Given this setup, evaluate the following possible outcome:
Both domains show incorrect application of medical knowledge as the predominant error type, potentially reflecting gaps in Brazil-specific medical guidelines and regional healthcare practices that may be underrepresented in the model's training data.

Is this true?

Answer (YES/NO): NO